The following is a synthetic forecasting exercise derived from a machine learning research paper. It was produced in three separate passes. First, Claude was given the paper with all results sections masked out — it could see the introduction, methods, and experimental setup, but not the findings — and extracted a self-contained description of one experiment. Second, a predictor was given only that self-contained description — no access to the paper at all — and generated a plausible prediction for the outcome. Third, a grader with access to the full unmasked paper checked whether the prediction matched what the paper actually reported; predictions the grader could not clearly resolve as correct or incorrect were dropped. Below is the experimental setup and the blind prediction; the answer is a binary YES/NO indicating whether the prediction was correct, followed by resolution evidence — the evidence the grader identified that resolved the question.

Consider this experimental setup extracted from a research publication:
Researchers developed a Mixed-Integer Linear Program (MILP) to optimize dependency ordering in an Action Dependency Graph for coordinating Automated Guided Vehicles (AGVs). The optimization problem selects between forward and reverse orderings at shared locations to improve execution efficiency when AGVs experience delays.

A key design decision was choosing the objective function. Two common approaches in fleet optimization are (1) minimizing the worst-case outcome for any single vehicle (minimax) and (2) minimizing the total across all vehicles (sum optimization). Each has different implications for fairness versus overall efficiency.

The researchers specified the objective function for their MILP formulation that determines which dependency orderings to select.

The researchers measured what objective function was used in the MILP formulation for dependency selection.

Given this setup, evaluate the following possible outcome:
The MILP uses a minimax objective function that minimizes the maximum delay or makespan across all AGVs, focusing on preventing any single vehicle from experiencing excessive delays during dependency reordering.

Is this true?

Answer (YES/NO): NO